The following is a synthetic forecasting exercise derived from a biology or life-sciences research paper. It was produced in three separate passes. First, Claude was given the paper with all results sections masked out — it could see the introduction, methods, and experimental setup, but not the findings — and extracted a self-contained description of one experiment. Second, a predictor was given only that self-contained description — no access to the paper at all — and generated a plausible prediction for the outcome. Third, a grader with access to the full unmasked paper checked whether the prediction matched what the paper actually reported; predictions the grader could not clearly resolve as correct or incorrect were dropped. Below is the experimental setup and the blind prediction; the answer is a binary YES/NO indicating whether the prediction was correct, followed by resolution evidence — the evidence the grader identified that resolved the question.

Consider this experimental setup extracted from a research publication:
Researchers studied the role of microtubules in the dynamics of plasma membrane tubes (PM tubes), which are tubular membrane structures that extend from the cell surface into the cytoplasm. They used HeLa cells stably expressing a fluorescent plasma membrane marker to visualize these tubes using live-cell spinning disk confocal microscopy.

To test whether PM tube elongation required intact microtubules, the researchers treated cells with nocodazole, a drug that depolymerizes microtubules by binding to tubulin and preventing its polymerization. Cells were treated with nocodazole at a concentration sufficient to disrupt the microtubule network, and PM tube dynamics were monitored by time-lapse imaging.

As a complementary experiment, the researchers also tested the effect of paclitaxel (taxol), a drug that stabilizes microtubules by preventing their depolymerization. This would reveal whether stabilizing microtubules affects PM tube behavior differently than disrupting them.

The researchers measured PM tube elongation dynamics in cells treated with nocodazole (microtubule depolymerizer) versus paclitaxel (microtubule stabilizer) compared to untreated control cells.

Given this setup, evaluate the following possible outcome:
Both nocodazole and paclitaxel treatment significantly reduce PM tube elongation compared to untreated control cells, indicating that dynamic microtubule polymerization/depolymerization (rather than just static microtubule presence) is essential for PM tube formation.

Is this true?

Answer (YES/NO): NO